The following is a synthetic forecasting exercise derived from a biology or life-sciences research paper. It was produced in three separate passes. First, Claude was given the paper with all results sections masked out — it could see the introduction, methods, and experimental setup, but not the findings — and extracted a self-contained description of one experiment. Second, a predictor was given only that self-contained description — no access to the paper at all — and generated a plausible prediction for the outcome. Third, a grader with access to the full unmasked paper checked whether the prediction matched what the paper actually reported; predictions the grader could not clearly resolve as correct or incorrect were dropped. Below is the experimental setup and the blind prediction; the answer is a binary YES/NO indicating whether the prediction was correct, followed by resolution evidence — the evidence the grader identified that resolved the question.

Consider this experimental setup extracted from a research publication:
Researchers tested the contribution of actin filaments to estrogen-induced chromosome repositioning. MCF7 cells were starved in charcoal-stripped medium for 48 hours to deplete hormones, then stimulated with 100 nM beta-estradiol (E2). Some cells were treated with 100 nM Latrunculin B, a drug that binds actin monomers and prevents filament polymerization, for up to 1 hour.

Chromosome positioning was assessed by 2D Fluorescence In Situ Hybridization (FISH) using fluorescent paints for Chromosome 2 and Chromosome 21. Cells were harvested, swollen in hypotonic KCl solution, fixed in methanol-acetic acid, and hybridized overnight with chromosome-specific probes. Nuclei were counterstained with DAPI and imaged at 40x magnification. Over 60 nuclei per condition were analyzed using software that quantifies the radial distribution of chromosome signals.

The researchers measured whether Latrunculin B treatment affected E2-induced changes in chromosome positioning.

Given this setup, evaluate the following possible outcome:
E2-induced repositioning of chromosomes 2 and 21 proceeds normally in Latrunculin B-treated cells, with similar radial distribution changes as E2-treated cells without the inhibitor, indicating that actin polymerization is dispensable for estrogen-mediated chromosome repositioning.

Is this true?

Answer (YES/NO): NO